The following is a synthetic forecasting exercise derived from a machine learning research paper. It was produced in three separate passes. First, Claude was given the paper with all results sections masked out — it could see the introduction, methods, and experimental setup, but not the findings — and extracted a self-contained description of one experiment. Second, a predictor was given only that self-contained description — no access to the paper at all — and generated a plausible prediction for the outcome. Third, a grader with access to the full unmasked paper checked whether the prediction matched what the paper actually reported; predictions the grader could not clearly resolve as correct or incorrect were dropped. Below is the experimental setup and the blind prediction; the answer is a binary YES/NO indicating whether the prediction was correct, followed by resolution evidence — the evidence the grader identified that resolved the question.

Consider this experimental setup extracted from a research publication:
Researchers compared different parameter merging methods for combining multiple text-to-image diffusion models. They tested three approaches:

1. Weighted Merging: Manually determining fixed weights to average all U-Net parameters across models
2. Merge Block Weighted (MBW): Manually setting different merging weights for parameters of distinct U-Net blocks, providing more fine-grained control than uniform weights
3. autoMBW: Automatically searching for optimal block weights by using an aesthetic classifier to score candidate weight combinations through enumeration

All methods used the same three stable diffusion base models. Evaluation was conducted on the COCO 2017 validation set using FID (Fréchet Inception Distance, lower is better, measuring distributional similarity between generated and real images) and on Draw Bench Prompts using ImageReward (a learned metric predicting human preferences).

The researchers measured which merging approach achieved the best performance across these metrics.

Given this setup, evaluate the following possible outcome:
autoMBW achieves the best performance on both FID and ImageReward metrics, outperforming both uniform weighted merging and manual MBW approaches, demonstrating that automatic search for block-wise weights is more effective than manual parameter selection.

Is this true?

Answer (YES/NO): NO